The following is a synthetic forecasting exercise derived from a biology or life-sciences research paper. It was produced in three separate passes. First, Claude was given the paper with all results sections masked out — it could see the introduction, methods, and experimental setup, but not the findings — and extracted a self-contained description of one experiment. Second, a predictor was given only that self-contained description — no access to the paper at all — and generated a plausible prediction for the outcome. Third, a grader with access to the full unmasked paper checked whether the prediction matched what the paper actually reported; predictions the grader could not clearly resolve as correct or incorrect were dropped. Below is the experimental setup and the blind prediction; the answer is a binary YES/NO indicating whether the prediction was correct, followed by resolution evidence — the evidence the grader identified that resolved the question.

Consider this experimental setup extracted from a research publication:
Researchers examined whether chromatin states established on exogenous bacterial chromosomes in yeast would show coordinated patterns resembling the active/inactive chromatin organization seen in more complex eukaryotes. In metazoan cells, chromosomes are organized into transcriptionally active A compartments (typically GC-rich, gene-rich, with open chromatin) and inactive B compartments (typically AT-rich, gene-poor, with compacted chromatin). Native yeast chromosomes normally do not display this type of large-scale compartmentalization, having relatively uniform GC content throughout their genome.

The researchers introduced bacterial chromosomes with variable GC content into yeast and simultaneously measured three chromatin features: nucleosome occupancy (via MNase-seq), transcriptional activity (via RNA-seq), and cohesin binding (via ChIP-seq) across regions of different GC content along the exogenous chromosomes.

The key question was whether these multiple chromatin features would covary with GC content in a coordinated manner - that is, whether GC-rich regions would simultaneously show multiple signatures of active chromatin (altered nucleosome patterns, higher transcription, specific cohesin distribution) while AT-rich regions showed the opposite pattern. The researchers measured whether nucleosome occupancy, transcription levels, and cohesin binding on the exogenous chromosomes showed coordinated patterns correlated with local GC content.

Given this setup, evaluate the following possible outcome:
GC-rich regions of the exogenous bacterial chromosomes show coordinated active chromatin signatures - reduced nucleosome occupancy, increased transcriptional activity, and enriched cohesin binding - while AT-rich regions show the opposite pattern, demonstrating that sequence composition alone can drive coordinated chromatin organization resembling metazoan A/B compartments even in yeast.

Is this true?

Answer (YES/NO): NO